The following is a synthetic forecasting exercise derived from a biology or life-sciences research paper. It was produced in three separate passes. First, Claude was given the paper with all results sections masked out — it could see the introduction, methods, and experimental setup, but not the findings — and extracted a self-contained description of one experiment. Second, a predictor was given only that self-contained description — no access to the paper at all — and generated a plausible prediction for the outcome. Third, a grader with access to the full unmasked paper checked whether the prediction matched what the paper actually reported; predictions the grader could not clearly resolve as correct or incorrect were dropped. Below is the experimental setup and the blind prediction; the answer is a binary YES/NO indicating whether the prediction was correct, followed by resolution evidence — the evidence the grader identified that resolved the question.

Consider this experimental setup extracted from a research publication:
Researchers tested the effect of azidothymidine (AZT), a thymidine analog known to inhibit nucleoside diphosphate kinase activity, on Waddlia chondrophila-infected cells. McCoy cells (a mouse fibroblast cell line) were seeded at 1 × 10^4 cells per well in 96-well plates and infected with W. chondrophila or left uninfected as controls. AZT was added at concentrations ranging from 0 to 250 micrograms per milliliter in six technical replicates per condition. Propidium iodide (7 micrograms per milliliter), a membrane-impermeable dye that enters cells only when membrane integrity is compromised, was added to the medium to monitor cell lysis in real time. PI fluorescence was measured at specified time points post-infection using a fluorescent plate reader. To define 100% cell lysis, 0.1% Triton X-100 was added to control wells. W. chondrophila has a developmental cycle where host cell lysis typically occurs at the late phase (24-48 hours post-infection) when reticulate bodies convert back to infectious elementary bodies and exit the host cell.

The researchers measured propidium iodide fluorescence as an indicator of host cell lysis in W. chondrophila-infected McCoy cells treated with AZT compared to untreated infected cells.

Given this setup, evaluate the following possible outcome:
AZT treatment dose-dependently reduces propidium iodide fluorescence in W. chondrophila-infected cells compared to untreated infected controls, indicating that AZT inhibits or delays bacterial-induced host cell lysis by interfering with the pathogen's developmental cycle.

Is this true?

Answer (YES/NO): YES